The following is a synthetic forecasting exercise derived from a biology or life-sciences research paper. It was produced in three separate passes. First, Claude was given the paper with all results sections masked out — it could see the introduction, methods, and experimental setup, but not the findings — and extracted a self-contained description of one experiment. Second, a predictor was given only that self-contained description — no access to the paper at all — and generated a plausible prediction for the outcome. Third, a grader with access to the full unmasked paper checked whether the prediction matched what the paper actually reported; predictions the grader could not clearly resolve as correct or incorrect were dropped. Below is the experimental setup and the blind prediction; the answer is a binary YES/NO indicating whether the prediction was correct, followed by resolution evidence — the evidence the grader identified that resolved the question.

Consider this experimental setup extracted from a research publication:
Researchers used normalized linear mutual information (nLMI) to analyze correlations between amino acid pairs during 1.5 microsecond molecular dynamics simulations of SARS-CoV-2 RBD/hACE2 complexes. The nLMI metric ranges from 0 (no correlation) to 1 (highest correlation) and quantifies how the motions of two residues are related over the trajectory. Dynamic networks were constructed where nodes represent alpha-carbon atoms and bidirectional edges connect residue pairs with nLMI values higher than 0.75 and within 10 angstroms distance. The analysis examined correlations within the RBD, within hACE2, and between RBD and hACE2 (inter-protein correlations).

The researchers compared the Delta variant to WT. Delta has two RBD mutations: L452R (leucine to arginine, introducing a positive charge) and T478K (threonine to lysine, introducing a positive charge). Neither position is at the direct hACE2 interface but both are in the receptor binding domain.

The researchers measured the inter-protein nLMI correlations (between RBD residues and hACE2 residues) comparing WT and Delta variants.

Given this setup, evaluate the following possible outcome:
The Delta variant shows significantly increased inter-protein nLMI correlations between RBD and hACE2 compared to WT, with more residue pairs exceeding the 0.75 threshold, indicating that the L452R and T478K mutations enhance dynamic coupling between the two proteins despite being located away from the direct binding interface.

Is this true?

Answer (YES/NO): NO